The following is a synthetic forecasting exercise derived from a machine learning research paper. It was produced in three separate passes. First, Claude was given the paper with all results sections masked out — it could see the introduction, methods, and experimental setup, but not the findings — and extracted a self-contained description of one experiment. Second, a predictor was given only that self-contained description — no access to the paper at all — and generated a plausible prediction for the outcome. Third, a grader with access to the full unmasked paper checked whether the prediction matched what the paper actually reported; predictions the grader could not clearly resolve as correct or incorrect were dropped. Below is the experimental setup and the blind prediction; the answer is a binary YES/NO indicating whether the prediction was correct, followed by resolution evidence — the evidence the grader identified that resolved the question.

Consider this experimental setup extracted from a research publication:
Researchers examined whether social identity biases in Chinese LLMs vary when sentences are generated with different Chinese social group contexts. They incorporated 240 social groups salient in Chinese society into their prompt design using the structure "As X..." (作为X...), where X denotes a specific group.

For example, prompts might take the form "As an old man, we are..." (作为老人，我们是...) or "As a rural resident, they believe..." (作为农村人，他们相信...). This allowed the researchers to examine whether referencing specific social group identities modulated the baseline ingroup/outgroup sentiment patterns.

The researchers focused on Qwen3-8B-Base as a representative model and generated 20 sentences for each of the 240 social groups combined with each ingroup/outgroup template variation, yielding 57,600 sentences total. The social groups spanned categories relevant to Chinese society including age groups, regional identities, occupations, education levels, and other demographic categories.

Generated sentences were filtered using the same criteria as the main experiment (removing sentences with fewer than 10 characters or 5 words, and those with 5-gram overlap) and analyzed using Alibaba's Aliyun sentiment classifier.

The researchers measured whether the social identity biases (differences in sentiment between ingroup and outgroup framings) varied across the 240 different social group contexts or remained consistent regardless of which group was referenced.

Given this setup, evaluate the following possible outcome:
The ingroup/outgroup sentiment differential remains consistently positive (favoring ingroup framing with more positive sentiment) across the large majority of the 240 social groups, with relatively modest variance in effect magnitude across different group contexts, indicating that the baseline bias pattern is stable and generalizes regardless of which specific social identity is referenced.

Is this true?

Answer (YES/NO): NO